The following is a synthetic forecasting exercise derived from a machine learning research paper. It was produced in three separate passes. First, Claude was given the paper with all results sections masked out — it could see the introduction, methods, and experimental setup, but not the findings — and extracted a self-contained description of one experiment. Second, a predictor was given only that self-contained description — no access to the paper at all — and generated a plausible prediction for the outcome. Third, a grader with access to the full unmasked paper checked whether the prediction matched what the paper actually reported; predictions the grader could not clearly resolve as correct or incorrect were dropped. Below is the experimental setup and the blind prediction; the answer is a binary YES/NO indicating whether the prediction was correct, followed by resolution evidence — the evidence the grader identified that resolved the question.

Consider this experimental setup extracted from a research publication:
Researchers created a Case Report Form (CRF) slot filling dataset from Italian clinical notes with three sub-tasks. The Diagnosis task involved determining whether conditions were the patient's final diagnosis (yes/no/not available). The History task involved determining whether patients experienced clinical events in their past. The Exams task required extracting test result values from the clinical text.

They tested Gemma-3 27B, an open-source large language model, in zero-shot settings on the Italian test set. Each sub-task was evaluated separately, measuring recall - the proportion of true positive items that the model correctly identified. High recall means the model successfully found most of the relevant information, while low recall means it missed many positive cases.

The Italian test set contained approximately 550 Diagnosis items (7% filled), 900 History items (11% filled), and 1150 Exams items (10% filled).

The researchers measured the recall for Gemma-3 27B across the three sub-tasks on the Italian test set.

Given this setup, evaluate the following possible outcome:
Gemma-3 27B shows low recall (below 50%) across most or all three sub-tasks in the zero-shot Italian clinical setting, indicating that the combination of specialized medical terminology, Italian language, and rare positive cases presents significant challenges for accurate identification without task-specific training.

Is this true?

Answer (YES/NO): NO